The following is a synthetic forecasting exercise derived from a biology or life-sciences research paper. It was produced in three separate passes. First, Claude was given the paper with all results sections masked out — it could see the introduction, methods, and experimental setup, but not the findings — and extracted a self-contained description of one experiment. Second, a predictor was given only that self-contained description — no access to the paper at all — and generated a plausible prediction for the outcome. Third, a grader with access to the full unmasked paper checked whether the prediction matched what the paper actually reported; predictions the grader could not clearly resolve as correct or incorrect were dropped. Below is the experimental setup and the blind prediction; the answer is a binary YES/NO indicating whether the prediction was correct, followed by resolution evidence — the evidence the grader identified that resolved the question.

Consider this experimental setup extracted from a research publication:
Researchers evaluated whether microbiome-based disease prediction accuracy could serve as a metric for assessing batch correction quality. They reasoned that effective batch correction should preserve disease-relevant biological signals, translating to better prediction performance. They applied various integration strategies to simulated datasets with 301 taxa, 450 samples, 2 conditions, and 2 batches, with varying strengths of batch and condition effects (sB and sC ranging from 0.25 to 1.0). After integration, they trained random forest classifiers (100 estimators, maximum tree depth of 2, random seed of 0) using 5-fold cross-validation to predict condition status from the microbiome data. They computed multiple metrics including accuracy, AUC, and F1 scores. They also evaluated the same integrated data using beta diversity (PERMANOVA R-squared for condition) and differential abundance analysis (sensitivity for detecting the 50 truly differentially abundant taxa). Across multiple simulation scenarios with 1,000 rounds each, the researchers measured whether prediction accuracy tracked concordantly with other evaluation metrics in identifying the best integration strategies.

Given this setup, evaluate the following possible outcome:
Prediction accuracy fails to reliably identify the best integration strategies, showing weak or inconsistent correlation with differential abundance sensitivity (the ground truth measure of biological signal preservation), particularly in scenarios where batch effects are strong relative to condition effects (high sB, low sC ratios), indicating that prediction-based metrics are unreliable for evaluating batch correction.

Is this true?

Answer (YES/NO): NO